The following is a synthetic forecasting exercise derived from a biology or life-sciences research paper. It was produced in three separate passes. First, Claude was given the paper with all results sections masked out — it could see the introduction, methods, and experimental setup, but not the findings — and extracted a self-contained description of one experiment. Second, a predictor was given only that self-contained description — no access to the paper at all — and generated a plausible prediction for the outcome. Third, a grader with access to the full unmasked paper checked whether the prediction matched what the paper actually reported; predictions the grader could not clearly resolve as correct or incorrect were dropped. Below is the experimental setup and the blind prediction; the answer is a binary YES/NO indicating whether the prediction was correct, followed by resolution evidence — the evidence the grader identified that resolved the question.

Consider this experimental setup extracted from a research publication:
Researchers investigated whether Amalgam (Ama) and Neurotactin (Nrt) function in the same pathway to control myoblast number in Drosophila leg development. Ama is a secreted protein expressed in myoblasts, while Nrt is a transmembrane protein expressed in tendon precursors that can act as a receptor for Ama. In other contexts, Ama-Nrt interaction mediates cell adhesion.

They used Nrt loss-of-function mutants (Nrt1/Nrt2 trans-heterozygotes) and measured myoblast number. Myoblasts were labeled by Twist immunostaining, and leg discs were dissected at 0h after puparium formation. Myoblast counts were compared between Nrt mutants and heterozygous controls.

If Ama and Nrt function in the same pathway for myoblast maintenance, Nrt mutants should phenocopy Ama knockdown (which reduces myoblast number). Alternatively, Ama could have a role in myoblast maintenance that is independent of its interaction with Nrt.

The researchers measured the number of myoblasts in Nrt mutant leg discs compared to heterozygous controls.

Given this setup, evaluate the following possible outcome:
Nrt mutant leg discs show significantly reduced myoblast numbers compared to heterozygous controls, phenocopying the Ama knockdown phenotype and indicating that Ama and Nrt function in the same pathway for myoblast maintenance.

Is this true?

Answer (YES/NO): NO